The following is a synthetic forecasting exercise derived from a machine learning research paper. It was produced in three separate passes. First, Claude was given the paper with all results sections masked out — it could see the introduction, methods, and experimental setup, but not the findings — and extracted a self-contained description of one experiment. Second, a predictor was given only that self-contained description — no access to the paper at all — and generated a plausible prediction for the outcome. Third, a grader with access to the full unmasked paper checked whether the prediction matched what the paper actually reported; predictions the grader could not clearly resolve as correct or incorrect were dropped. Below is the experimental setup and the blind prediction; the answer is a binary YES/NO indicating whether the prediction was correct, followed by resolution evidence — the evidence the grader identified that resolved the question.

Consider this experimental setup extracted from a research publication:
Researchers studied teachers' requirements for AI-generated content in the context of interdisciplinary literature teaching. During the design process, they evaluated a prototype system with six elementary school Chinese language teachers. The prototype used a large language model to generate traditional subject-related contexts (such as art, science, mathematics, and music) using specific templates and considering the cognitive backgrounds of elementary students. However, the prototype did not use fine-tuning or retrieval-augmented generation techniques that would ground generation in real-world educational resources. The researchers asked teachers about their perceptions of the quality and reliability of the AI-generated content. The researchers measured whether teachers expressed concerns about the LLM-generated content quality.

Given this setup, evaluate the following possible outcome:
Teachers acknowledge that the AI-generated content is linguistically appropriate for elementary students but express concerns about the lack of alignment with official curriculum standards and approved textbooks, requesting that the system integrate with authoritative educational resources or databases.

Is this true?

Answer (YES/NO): NO